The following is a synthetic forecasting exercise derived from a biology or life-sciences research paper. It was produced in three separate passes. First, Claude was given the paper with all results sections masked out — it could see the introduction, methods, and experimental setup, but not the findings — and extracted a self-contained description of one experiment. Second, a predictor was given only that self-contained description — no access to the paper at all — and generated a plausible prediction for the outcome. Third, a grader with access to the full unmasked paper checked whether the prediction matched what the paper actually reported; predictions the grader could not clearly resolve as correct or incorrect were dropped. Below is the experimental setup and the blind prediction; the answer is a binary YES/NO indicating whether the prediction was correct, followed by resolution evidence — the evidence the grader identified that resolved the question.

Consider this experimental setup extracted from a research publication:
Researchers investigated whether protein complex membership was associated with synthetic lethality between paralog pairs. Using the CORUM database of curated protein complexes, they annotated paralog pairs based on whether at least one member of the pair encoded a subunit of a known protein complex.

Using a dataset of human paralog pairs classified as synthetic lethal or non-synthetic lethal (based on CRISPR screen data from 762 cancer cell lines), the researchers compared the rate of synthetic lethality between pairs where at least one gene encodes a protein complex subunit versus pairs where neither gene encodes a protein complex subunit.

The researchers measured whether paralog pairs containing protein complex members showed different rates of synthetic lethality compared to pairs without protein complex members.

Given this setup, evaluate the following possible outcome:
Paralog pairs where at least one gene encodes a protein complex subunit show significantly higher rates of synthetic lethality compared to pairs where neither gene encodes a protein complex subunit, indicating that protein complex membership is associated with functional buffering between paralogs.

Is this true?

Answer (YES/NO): YES